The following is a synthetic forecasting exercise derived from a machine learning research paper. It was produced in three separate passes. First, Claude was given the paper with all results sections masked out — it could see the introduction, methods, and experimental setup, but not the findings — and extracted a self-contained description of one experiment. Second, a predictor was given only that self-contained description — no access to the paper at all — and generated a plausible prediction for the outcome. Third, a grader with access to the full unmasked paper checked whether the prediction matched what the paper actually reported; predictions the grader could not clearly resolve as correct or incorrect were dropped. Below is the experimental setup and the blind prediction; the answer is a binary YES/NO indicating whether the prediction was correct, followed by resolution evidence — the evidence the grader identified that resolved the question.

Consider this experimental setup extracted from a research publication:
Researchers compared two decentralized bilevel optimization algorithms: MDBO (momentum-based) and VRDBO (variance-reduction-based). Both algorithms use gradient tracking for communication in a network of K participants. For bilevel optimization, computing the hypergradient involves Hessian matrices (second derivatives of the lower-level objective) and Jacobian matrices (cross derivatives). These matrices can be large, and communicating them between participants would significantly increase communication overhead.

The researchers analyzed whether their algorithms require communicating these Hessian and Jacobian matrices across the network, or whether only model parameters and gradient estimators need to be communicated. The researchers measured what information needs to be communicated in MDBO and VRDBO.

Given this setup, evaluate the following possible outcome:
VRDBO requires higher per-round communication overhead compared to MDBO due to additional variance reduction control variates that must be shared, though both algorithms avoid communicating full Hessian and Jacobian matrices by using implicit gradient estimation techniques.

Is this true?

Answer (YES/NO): NO